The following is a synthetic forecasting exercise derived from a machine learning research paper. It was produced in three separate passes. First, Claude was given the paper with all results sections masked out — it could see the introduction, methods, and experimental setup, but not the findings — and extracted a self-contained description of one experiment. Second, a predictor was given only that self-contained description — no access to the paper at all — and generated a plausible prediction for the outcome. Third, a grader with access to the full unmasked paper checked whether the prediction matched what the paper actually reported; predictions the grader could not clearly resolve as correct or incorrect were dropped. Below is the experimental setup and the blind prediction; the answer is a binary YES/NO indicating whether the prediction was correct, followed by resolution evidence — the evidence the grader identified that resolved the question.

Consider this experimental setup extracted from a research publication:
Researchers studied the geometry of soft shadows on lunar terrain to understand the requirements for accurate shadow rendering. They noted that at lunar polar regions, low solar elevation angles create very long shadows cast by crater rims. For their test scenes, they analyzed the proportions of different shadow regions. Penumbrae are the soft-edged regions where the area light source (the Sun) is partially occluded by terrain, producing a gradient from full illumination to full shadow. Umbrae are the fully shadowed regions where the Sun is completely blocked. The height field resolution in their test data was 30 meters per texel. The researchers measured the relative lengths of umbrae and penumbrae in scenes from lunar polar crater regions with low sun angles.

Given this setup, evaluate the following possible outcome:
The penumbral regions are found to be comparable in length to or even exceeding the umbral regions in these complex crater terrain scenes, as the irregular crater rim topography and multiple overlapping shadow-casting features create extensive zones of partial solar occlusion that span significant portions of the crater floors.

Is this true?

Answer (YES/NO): NO